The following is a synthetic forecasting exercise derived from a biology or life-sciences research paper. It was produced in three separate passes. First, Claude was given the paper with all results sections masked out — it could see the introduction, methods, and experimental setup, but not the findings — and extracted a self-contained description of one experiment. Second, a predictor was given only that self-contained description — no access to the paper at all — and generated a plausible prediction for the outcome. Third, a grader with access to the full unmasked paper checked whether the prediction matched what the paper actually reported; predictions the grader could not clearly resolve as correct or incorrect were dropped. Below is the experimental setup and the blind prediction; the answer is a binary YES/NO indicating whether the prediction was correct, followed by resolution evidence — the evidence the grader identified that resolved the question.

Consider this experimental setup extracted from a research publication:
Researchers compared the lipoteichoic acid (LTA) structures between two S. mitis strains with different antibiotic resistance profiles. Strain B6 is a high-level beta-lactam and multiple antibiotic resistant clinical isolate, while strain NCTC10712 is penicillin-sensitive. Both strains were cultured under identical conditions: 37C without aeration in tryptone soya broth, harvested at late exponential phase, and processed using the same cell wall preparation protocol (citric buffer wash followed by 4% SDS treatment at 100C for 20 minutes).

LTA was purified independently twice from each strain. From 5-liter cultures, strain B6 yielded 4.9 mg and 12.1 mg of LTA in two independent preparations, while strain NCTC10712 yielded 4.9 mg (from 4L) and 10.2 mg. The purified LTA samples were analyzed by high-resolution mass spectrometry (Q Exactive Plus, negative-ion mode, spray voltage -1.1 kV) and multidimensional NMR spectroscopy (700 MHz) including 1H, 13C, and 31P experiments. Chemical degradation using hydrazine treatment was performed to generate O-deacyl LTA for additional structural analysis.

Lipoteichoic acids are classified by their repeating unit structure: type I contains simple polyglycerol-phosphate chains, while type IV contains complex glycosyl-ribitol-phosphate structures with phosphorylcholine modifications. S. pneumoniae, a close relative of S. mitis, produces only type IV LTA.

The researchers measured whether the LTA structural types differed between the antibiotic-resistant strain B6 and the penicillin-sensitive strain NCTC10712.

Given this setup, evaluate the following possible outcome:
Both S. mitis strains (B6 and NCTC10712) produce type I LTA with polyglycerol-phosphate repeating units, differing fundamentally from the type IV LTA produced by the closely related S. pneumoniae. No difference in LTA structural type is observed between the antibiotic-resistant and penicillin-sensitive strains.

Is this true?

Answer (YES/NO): NO